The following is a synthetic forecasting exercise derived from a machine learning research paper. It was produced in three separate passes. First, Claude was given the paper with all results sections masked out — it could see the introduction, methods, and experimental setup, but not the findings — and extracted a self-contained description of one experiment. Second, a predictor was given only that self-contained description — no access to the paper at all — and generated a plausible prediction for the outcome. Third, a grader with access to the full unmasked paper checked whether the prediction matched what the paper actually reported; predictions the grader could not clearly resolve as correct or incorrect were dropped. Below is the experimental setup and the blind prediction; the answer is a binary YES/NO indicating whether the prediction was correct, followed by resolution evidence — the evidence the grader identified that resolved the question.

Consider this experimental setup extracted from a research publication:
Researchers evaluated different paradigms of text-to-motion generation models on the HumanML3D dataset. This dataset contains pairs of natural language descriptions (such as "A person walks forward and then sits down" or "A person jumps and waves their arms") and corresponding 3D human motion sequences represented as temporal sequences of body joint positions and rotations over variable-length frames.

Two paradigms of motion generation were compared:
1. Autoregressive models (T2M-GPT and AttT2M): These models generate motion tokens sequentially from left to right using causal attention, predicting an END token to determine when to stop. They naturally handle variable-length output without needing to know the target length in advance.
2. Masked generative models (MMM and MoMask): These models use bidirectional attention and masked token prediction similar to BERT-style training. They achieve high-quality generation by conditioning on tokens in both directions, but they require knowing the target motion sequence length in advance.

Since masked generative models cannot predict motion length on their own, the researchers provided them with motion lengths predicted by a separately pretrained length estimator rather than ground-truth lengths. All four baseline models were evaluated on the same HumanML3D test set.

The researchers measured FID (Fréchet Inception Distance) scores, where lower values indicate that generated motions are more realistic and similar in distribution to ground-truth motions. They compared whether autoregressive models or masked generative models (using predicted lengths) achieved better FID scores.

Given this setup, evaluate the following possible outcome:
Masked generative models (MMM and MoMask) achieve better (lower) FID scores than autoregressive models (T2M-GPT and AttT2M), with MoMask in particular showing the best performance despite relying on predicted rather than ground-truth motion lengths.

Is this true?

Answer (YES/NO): NO